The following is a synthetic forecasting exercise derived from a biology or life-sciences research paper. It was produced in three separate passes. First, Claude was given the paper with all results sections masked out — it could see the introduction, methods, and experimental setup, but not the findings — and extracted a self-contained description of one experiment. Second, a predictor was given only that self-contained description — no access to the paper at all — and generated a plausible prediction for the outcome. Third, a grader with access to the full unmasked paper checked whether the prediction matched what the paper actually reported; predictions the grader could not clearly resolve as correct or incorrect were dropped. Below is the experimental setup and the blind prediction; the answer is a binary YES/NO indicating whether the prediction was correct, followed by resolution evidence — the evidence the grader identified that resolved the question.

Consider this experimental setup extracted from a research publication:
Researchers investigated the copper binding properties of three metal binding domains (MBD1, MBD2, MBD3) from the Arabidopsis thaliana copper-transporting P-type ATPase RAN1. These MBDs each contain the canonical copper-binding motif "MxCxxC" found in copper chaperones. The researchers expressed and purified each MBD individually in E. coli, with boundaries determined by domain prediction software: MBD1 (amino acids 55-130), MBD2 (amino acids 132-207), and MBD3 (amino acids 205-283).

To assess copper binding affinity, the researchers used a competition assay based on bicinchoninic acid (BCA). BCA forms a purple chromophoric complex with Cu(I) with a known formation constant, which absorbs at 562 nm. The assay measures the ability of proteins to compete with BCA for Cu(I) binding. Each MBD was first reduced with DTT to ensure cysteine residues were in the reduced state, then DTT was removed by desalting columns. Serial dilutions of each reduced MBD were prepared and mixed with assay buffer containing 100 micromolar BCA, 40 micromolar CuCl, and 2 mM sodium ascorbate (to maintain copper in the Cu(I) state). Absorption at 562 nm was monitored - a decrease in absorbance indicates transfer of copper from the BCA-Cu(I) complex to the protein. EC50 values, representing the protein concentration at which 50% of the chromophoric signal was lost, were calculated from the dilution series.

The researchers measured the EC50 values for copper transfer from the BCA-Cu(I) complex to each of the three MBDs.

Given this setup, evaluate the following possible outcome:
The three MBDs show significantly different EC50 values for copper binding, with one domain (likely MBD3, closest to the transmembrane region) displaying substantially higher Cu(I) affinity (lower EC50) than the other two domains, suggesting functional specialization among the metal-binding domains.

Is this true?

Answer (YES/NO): NO